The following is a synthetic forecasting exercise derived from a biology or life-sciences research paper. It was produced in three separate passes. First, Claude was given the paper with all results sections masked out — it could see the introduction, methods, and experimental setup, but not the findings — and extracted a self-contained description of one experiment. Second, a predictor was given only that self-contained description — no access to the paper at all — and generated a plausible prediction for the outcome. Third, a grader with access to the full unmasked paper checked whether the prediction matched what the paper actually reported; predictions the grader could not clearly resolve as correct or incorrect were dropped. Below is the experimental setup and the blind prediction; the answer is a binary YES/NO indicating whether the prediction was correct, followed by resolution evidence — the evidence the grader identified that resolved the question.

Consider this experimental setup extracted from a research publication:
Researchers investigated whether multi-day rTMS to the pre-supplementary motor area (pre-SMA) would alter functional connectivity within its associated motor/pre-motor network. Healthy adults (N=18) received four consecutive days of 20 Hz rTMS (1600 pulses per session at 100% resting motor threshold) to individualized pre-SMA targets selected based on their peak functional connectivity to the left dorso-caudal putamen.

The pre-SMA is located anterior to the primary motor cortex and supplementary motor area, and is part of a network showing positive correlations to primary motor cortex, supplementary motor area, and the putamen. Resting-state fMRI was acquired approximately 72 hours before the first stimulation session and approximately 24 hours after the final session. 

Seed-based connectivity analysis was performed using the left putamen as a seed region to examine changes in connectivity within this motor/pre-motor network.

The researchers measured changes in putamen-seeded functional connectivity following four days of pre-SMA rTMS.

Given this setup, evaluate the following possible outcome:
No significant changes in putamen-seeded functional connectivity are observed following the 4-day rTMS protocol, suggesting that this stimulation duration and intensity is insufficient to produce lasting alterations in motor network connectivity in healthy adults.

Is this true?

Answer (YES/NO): NO